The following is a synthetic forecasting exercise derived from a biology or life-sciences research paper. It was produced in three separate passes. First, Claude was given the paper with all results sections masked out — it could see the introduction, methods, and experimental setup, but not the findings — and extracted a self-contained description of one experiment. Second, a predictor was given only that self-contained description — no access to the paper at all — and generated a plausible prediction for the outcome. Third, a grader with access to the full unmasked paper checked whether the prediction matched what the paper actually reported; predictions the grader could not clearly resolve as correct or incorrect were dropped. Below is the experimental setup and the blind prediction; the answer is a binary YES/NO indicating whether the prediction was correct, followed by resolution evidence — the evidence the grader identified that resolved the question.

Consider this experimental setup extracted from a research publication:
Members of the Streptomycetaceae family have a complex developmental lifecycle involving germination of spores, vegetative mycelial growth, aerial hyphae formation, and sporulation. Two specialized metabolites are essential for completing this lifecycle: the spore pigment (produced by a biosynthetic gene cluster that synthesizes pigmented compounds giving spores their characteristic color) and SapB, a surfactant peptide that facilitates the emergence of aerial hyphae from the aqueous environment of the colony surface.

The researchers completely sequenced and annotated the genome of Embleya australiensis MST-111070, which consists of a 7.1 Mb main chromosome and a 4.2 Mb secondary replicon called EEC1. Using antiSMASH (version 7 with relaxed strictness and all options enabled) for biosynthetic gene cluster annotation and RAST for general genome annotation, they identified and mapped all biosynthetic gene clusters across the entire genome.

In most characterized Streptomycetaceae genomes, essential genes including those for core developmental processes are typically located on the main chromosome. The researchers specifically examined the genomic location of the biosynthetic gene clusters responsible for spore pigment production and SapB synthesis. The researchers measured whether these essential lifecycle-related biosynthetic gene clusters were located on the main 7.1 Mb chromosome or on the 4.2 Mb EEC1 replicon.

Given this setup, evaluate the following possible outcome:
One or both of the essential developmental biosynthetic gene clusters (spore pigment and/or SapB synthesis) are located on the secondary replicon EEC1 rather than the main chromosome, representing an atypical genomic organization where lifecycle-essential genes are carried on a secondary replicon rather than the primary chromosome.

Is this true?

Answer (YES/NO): YES